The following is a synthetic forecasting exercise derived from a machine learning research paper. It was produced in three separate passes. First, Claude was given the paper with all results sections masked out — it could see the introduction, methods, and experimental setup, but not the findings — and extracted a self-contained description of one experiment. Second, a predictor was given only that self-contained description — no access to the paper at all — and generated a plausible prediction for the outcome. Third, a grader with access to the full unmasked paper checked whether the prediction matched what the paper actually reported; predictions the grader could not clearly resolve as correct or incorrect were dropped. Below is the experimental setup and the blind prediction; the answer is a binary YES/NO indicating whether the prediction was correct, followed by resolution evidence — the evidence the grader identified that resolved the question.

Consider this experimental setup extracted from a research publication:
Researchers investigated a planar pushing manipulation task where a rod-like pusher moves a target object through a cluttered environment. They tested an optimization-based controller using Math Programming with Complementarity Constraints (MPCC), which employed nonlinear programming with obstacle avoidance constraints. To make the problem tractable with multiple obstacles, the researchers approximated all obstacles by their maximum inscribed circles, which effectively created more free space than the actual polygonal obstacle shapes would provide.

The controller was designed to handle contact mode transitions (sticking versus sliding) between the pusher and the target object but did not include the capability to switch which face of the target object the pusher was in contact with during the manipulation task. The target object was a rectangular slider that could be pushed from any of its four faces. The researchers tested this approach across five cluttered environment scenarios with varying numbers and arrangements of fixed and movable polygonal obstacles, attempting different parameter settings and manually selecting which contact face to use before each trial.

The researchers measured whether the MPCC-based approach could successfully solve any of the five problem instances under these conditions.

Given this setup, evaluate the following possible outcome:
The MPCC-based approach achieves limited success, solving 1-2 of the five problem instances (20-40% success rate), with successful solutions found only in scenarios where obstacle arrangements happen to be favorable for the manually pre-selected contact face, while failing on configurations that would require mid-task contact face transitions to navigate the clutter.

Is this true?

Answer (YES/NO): NO